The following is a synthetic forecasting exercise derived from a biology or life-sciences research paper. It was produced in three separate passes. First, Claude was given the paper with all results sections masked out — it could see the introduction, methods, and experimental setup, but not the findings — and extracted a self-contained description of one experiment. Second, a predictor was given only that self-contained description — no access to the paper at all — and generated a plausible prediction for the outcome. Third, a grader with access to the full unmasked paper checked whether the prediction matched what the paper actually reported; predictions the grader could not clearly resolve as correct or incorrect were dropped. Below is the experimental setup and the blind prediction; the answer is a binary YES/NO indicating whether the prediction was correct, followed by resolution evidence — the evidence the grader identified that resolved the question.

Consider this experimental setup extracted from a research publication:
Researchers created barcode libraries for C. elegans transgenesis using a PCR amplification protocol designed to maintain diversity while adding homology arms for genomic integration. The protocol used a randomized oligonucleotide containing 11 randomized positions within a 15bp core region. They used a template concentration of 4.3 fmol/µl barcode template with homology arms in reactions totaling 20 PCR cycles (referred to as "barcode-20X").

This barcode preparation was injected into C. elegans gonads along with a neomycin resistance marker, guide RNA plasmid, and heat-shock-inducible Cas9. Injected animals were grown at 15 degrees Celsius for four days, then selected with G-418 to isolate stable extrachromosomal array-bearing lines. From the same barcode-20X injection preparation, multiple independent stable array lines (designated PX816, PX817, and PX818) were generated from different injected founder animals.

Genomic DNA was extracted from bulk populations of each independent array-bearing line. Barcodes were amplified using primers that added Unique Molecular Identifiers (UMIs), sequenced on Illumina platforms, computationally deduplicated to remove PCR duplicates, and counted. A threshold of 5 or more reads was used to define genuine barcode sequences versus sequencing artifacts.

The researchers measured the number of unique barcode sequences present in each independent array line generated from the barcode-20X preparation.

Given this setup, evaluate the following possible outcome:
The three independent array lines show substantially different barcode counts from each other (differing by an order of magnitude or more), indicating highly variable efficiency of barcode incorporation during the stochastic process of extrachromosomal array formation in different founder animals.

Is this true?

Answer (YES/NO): YES